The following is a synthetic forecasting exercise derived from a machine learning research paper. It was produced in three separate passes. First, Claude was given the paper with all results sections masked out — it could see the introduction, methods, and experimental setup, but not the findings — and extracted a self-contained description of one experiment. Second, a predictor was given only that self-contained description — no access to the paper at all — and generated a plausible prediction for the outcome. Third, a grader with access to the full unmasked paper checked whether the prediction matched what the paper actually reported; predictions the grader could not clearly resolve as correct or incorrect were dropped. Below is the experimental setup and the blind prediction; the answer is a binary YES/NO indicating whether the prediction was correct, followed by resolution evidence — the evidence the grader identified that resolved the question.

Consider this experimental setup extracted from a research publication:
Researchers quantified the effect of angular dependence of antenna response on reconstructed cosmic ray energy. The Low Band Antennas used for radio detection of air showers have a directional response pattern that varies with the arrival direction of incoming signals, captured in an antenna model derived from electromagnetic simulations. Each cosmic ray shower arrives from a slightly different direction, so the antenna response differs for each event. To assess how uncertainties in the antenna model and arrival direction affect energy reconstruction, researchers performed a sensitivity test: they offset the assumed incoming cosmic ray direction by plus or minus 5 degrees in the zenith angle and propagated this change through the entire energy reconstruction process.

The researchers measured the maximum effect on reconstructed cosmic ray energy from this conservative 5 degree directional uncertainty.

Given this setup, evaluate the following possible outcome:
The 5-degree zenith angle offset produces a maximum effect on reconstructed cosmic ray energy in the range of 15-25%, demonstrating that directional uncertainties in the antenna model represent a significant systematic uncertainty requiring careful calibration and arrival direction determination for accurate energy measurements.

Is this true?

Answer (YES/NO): NO